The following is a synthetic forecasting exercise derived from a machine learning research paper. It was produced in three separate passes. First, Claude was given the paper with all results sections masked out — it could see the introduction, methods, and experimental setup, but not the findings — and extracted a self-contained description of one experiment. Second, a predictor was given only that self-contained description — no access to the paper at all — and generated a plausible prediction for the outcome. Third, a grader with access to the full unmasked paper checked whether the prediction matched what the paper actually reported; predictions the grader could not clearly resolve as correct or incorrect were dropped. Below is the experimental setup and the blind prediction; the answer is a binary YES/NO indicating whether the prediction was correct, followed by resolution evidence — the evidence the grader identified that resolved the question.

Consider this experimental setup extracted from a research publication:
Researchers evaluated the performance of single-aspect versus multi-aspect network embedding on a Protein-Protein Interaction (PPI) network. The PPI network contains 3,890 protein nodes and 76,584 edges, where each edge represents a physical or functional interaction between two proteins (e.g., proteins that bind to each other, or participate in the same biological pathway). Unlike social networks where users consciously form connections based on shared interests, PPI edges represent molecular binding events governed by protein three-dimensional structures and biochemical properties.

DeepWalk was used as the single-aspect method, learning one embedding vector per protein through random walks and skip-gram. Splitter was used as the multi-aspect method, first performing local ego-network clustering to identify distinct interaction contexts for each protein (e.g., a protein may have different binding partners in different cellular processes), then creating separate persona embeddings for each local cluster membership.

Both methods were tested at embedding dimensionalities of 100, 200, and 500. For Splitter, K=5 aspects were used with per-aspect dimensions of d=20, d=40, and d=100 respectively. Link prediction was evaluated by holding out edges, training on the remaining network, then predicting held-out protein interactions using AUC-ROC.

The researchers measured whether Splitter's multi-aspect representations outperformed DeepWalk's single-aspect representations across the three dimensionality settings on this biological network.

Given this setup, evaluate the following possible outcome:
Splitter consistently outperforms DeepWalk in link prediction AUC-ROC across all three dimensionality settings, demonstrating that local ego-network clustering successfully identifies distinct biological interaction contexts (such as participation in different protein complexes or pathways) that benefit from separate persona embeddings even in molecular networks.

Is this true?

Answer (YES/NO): YES